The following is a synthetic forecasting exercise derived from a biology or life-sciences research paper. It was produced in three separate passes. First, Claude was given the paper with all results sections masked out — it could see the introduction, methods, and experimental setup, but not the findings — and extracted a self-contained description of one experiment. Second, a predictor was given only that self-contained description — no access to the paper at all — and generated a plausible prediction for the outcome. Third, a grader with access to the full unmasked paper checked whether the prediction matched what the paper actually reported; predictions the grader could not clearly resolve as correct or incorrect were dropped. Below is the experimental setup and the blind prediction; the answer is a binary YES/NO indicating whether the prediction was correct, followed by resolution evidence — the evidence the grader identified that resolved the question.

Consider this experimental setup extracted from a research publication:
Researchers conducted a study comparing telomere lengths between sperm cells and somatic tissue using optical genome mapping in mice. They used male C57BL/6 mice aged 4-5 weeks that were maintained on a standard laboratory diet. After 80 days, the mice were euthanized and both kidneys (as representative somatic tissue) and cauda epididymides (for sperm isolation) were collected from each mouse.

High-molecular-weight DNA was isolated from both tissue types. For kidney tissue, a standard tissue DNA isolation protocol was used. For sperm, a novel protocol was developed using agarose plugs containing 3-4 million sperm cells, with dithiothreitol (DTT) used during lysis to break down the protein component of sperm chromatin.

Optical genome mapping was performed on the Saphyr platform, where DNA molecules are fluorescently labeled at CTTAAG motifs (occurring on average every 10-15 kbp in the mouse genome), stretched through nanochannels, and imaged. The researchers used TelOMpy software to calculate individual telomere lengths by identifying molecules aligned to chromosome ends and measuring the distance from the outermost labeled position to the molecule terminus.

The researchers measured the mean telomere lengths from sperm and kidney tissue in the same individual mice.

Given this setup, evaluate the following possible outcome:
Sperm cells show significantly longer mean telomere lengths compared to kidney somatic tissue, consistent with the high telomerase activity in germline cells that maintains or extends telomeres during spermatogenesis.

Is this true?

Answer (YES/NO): NO